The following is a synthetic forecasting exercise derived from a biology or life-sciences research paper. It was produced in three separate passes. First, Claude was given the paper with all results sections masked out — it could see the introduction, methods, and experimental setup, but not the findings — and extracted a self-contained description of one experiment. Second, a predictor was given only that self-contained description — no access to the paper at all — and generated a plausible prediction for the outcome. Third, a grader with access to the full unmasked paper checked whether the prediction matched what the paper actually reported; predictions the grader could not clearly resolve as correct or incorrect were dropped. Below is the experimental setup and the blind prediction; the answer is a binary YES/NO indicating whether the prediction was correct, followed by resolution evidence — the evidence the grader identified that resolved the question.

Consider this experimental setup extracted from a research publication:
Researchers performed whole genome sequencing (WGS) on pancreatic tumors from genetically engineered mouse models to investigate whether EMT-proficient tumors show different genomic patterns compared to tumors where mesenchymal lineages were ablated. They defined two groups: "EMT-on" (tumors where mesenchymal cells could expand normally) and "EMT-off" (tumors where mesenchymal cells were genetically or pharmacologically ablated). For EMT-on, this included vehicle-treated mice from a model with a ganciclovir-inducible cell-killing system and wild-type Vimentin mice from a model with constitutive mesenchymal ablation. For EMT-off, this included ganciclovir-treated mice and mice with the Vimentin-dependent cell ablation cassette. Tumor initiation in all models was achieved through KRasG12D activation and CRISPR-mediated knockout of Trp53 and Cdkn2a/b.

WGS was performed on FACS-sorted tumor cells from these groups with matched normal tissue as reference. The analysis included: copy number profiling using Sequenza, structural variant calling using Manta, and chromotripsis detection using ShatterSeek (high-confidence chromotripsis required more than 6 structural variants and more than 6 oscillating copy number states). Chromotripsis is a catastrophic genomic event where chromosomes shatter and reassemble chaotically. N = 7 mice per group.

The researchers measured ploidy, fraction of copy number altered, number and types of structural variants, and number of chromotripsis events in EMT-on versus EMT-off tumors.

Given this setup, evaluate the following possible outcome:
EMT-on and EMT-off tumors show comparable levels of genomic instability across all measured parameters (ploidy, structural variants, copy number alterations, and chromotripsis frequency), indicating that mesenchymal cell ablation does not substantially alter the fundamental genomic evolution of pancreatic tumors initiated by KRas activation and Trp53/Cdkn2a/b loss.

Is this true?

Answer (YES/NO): NO